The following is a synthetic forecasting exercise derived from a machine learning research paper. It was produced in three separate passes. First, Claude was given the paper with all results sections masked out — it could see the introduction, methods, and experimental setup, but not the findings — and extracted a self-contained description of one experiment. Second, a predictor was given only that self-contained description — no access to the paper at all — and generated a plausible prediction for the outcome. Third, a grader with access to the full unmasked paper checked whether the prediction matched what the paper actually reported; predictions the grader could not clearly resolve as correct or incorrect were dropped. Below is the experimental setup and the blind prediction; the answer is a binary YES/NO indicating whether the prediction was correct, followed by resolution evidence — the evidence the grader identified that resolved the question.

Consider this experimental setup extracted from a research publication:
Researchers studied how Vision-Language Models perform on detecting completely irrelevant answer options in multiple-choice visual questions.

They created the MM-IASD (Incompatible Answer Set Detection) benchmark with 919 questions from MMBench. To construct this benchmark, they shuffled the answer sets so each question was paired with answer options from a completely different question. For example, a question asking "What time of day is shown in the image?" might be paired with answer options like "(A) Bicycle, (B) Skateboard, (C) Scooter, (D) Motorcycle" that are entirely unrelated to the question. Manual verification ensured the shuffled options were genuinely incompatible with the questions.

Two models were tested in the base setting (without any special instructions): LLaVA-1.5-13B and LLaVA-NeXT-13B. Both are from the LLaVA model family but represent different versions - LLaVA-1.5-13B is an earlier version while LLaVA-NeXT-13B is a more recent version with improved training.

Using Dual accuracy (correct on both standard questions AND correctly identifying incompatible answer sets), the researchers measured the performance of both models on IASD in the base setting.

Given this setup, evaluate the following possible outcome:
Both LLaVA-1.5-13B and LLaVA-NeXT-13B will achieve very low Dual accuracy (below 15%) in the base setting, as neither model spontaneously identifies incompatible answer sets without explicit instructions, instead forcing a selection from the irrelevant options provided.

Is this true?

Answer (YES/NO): NO